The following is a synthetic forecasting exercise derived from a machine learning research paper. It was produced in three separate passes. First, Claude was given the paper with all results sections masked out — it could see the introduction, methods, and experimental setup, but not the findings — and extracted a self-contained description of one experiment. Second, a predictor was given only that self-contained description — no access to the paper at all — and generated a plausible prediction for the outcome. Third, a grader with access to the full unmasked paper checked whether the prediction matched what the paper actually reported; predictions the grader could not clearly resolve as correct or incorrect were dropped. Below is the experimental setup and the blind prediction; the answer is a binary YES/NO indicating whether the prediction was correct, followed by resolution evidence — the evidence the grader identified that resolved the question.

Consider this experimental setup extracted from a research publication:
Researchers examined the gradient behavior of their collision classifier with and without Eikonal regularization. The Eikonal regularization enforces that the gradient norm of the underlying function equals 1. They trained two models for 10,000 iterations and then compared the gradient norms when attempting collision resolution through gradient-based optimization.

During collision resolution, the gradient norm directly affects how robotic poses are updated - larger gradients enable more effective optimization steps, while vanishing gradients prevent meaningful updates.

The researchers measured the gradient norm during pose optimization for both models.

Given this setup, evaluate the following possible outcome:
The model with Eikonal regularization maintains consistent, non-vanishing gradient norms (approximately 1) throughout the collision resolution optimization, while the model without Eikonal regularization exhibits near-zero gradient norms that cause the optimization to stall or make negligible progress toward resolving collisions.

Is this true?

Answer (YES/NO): YES